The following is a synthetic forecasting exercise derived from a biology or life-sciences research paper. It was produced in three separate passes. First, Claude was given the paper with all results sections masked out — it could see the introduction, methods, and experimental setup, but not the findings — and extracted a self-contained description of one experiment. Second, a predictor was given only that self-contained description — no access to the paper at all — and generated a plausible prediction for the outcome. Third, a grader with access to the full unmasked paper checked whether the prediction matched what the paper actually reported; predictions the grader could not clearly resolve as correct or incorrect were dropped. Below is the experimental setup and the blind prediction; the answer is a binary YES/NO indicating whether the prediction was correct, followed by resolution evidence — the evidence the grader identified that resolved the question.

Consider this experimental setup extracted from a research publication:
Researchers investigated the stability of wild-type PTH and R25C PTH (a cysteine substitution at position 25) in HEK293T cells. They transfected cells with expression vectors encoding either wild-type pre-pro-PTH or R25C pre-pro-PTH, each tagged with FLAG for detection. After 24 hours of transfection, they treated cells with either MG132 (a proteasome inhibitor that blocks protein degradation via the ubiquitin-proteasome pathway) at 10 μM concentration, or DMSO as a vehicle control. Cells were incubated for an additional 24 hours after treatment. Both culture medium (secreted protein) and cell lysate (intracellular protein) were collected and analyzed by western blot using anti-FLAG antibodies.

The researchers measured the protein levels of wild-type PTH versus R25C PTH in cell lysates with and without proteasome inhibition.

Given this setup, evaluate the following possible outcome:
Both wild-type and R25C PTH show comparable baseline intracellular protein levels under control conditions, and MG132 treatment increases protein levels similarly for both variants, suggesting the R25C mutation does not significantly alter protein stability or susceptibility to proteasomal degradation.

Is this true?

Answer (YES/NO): NO